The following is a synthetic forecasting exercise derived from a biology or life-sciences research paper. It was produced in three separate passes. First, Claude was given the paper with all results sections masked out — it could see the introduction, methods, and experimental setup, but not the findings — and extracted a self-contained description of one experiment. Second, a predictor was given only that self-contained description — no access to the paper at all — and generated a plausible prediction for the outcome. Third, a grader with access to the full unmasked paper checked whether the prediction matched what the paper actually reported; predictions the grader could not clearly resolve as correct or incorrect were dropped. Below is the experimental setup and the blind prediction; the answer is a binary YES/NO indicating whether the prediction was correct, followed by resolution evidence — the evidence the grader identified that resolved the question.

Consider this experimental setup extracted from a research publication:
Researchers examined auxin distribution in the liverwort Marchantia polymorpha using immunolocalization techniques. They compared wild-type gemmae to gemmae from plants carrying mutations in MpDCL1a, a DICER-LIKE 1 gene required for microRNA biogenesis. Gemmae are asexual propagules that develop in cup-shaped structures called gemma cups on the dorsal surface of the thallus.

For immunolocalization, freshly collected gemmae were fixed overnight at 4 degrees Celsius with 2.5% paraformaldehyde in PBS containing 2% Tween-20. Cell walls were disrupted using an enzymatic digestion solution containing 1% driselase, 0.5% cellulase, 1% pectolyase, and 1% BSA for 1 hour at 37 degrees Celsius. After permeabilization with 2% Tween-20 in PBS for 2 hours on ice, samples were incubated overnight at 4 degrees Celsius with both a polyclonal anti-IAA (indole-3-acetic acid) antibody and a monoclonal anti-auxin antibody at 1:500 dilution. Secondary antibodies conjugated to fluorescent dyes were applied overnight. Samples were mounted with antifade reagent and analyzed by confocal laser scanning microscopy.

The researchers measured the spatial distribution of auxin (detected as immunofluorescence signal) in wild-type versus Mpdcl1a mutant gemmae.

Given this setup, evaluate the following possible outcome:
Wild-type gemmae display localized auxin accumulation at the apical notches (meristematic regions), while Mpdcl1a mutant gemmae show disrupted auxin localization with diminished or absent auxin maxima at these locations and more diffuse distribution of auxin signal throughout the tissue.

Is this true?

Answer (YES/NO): NO